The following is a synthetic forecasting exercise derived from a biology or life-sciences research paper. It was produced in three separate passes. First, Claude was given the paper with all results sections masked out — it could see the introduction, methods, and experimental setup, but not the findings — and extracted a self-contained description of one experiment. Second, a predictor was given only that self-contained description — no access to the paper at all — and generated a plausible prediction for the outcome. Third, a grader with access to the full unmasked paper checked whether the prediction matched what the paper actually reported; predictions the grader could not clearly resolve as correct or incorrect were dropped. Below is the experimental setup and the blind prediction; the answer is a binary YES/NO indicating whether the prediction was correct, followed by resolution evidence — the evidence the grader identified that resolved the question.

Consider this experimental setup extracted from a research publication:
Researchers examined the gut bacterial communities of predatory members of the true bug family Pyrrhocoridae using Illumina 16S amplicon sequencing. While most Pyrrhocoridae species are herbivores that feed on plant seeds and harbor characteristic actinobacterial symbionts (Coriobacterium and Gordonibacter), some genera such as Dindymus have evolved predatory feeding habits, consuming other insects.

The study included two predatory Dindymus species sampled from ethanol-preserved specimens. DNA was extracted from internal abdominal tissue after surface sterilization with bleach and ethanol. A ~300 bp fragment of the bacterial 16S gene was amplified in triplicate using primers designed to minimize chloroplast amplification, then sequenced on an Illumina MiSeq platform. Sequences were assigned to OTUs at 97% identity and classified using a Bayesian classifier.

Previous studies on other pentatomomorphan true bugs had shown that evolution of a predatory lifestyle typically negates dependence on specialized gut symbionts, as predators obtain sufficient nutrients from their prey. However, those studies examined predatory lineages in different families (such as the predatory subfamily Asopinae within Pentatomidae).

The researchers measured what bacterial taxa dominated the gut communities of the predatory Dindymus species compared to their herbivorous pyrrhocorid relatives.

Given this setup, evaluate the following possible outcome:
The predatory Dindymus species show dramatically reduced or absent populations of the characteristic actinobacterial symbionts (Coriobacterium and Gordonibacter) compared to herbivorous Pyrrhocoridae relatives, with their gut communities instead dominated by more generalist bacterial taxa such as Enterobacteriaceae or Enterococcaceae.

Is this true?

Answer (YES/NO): YES